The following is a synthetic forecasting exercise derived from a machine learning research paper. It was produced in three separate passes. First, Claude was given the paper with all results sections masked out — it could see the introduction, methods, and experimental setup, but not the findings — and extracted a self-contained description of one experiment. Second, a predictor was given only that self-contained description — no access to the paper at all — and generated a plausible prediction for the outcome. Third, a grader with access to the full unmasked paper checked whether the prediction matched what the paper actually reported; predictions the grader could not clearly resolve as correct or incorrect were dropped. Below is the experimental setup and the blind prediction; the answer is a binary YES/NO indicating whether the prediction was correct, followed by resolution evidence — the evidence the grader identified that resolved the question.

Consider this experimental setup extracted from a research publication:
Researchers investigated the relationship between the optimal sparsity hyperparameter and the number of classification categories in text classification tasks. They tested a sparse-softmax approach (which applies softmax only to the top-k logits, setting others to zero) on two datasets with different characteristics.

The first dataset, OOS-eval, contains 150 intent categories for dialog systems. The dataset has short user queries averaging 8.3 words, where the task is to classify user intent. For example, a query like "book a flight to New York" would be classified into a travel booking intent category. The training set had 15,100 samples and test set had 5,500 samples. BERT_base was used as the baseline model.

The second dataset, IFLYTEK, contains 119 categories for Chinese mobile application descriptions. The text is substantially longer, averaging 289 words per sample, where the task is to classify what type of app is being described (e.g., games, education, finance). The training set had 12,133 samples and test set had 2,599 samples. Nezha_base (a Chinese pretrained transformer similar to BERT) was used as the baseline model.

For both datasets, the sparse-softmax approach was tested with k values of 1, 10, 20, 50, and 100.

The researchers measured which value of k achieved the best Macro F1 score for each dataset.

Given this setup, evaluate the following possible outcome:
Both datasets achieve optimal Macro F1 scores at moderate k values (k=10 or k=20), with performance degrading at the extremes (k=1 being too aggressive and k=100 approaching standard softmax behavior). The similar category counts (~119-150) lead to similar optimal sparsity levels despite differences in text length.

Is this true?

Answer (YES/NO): NO